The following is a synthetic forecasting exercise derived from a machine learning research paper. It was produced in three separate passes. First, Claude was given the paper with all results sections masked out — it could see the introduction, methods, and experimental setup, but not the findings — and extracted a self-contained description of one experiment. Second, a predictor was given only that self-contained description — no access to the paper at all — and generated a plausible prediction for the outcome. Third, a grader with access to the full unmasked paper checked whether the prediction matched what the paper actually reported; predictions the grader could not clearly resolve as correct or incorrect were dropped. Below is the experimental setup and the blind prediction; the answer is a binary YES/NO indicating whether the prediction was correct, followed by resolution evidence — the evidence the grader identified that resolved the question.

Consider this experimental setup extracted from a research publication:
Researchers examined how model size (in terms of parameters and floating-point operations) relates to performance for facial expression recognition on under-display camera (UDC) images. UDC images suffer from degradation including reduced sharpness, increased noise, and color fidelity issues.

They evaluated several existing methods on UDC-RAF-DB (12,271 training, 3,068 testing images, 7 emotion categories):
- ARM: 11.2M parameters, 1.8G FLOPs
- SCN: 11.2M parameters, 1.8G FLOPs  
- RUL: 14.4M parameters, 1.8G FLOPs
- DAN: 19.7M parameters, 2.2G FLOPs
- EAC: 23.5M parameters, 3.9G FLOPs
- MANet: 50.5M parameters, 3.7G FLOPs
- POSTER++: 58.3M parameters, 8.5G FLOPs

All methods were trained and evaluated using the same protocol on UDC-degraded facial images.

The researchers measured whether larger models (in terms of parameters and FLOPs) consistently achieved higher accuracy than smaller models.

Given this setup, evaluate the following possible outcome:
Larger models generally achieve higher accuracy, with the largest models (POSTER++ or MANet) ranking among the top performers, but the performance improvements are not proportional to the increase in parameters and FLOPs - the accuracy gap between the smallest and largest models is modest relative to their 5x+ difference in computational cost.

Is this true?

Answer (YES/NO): NO